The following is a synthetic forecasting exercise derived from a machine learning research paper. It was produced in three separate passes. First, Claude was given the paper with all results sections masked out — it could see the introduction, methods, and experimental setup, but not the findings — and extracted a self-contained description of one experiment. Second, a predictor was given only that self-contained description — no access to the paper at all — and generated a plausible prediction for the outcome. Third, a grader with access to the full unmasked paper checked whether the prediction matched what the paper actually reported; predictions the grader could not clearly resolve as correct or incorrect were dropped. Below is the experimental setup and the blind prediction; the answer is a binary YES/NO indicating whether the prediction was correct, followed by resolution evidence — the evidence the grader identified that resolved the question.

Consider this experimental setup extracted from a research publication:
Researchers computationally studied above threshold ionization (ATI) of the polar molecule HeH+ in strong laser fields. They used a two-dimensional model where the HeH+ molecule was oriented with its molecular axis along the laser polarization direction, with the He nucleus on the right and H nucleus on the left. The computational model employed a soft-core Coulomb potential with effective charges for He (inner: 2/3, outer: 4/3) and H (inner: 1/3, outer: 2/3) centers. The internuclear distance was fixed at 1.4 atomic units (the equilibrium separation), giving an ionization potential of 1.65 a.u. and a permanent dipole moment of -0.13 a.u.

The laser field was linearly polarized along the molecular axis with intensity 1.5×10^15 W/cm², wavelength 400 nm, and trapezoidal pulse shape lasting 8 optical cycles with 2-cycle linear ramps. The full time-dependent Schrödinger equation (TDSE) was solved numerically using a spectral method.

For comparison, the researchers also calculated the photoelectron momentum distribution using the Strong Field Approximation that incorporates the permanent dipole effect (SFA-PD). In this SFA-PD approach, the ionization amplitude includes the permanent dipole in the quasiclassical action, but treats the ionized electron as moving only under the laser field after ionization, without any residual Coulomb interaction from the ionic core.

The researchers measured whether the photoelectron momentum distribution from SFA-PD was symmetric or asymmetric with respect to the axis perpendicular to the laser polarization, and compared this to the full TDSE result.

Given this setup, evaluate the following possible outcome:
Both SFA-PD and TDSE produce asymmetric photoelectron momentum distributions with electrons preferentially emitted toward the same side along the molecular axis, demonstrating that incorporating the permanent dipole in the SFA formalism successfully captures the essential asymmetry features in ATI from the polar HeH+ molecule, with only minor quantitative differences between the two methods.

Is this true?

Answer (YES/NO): NO